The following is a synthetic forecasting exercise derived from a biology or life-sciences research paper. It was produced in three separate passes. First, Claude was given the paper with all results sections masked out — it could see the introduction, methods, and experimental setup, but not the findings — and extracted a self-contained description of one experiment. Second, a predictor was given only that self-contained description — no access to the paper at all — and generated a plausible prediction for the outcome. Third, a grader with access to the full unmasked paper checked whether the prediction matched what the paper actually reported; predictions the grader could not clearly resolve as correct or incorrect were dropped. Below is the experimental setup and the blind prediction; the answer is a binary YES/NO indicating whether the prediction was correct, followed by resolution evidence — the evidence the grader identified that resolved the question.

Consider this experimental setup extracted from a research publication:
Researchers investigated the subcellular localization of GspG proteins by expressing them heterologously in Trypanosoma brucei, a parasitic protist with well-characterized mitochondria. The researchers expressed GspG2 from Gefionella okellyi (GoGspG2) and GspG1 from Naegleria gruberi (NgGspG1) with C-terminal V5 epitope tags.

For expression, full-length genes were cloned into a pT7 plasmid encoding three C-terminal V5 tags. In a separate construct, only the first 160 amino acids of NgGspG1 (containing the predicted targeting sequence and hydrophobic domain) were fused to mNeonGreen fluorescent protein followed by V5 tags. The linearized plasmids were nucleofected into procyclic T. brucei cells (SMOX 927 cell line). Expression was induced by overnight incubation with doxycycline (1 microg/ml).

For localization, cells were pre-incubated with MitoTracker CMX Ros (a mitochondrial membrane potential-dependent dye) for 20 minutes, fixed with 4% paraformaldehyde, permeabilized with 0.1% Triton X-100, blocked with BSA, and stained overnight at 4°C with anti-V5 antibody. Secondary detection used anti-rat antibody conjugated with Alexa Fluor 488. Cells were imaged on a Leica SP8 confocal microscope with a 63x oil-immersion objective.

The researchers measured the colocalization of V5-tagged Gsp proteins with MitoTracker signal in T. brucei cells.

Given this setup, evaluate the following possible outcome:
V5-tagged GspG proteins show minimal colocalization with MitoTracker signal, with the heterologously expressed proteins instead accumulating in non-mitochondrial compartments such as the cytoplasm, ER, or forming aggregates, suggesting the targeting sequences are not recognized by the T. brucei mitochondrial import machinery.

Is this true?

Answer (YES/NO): NO